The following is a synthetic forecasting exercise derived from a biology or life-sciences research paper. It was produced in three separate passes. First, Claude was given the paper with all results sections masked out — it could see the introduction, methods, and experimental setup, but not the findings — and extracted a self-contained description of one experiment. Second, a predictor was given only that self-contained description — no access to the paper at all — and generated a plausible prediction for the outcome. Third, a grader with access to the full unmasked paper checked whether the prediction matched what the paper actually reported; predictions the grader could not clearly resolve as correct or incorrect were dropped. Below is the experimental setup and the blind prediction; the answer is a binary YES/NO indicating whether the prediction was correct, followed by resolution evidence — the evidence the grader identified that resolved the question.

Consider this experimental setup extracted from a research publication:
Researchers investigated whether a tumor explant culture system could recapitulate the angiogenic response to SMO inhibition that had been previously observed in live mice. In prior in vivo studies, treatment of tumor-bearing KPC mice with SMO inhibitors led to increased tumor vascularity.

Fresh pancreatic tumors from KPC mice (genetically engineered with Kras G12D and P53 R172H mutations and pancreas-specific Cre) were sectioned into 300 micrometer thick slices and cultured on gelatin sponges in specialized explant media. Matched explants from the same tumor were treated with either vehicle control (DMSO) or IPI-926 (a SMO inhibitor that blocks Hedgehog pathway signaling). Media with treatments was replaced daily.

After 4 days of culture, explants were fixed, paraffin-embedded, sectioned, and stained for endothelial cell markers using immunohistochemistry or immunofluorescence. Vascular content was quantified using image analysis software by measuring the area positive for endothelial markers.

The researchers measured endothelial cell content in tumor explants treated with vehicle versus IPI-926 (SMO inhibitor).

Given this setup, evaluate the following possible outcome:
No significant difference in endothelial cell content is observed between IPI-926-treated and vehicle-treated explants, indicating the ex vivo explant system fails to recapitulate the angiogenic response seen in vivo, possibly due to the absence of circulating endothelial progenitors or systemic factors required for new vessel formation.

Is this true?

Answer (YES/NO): NO